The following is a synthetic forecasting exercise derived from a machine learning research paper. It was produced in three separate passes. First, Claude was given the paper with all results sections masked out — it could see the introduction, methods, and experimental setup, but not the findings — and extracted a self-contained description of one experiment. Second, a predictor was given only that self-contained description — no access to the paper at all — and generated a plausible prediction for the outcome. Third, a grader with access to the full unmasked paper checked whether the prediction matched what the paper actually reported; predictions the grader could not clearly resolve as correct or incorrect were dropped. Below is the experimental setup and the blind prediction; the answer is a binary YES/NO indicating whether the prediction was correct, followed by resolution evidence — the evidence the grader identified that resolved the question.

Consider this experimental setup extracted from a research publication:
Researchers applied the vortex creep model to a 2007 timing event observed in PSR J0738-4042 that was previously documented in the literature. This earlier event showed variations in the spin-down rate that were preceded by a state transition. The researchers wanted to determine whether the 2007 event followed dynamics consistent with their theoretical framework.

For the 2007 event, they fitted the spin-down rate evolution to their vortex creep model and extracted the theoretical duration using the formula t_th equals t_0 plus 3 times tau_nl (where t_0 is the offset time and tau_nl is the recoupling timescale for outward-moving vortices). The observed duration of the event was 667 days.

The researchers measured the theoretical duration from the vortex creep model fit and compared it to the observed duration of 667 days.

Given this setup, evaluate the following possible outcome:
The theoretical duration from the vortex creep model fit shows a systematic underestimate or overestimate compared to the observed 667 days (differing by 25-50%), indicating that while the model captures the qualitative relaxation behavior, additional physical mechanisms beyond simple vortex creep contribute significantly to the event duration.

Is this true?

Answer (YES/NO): NO